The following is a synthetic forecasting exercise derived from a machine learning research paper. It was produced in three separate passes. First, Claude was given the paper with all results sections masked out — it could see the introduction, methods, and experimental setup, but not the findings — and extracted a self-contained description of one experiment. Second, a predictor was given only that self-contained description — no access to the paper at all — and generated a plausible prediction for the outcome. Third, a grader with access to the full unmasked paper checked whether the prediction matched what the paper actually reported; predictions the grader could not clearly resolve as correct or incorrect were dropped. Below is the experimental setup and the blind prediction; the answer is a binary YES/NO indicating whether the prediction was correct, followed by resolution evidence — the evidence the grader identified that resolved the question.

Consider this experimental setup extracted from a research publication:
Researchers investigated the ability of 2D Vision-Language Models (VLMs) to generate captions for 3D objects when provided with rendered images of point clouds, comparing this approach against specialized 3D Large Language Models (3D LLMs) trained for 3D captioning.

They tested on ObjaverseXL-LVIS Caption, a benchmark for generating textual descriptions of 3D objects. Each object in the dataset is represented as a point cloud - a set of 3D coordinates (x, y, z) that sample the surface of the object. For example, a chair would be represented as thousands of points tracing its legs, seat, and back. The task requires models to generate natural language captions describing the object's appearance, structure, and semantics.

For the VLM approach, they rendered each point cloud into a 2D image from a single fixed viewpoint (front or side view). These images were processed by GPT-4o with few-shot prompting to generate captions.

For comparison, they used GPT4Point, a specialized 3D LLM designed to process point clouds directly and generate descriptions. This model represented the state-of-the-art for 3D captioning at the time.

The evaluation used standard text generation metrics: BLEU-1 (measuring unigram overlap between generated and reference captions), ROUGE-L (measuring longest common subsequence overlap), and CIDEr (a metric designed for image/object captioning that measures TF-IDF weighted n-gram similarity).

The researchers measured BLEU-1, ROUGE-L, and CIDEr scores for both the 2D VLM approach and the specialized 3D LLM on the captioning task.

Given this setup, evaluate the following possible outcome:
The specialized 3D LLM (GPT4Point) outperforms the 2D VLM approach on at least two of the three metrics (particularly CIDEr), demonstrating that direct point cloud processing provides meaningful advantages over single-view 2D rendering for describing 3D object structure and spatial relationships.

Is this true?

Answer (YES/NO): NO